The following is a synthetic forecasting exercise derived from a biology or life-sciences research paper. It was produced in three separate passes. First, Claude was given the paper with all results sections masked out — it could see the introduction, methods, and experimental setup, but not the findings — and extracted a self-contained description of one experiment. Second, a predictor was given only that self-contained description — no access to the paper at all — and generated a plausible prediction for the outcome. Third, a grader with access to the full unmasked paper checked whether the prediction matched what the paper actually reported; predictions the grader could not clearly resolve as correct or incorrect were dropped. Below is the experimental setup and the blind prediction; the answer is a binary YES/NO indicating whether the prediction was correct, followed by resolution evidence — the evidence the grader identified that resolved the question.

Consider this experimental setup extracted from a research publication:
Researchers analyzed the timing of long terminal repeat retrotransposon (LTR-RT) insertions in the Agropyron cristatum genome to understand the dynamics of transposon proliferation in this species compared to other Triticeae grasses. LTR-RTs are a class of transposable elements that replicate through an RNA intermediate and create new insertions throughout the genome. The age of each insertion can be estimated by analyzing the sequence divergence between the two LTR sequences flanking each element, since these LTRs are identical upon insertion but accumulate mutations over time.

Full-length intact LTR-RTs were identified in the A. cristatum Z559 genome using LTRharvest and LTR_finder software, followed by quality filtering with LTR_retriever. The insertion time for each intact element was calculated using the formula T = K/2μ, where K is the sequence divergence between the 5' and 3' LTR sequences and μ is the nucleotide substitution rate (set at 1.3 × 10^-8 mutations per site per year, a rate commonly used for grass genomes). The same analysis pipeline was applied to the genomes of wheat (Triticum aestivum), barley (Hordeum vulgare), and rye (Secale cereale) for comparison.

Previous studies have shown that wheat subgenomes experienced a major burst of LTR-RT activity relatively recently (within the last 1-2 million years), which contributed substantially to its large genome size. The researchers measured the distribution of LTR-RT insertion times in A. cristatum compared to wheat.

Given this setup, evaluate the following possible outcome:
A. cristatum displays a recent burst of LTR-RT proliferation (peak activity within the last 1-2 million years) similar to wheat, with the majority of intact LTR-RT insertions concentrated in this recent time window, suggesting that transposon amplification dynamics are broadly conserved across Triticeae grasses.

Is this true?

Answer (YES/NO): NO